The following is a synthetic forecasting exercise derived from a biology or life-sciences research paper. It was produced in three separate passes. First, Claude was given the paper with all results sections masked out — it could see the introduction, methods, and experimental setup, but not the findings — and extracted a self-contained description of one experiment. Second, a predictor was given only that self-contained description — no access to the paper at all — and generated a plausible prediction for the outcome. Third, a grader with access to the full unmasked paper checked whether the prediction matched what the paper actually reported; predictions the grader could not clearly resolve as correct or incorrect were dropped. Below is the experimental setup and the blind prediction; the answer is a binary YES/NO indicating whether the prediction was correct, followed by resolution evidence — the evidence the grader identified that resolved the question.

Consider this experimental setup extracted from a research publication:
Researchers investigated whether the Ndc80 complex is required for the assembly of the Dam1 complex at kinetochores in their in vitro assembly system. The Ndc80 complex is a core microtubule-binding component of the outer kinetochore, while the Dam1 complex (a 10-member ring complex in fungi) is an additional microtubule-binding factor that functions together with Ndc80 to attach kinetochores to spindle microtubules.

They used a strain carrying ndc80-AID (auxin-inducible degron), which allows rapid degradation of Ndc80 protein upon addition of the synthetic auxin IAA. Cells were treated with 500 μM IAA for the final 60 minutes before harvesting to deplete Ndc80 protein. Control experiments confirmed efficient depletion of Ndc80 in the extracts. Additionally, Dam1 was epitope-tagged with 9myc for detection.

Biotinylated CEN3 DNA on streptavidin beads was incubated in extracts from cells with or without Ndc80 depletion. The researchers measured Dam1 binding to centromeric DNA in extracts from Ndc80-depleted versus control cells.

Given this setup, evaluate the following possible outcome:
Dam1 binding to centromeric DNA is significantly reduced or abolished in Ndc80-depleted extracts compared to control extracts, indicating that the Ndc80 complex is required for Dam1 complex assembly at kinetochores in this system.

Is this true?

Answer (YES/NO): YES